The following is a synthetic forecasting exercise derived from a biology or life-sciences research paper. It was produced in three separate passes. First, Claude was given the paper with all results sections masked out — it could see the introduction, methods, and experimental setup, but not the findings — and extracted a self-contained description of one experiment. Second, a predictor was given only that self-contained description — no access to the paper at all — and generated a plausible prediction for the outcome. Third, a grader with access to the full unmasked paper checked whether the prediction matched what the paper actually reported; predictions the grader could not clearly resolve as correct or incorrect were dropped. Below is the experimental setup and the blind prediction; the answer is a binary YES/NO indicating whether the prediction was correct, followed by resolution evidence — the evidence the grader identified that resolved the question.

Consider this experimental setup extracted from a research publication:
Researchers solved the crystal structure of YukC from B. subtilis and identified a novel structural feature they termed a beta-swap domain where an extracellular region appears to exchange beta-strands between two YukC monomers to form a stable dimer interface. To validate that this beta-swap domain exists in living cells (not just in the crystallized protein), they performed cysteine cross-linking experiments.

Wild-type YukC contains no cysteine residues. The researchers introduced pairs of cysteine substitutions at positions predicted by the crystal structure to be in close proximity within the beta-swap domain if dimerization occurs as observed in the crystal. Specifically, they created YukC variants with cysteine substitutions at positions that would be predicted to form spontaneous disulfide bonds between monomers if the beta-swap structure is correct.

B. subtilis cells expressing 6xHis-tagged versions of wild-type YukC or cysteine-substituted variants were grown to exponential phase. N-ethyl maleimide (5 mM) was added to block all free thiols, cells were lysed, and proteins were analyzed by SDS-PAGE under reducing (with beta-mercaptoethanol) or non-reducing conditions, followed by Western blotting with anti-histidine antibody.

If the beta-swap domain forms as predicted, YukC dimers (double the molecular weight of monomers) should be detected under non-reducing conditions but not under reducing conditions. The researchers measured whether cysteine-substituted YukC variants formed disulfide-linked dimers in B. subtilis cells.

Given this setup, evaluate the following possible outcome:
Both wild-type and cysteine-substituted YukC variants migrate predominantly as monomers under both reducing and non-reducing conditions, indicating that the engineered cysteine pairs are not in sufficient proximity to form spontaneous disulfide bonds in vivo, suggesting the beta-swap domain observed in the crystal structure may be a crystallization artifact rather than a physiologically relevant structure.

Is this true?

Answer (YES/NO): NO